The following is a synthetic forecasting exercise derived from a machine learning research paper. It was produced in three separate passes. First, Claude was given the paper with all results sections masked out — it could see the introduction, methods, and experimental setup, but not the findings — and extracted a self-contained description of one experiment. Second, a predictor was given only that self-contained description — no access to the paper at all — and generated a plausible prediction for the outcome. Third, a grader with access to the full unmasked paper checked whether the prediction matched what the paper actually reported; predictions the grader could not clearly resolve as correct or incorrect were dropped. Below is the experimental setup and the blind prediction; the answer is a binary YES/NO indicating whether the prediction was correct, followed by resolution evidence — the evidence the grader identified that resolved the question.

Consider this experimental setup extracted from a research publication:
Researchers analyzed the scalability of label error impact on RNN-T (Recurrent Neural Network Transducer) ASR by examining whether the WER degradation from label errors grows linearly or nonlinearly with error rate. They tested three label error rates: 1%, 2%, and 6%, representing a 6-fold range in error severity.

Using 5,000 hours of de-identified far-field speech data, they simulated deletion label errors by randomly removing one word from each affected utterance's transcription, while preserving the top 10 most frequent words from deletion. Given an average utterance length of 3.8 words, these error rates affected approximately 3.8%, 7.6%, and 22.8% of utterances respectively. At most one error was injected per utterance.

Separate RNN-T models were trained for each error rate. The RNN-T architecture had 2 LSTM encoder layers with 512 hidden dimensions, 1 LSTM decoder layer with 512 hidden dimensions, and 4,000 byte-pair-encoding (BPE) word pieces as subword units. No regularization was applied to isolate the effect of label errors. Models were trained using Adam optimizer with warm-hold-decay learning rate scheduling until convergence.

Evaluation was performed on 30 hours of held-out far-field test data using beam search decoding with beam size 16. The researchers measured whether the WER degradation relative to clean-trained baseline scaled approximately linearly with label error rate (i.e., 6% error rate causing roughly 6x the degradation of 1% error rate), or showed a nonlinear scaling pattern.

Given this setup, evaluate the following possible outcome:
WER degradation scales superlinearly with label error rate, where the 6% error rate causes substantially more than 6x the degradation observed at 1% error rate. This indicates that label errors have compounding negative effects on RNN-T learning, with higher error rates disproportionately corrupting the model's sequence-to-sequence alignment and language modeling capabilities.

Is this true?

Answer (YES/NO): NO